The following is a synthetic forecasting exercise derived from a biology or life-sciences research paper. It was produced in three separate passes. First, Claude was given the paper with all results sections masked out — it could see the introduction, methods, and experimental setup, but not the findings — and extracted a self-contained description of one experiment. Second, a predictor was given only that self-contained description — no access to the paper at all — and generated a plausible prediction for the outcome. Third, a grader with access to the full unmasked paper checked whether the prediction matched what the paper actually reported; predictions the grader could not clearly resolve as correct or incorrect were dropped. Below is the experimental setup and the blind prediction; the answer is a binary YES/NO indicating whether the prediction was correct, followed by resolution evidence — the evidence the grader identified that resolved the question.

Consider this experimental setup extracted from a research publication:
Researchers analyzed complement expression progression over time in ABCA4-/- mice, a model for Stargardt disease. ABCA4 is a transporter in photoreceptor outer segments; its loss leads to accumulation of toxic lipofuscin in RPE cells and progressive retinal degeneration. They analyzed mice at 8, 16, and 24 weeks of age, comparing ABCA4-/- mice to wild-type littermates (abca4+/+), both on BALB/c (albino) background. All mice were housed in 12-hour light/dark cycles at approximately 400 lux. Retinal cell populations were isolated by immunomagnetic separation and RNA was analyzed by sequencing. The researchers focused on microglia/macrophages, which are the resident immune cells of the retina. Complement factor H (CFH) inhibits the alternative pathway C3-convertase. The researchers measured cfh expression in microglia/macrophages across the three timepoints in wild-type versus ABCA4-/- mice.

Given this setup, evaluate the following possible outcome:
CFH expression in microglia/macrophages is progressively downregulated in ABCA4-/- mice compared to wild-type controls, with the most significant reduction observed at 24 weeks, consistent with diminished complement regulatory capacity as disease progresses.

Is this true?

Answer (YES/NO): NO